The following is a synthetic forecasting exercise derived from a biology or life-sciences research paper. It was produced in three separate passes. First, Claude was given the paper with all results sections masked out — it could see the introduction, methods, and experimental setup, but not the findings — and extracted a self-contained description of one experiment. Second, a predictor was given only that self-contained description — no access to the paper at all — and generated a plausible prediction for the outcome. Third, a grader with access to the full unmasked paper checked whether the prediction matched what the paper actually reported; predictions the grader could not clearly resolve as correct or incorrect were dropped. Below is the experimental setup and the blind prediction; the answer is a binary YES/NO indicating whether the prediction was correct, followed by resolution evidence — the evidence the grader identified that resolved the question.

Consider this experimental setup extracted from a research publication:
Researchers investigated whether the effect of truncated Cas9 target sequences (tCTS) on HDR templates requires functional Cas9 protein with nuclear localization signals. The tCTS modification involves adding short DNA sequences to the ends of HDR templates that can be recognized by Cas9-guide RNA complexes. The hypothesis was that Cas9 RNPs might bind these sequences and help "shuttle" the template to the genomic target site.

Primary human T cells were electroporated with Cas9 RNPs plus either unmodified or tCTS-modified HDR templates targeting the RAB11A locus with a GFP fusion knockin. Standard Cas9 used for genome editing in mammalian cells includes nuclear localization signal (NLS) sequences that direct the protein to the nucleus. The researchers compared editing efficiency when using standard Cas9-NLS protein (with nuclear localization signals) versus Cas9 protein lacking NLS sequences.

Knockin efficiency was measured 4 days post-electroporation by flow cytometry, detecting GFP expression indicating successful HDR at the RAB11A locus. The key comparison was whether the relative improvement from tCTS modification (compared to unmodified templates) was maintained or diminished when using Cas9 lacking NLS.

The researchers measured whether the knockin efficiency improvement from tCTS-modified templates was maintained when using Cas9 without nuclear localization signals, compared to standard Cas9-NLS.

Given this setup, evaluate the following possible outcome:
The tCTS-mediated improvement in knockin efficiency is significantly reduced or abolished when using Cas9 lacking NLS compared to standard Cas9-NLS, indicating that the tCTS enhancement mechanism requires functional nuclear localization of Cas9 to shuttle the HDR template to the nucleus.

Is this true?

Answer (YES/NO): YES